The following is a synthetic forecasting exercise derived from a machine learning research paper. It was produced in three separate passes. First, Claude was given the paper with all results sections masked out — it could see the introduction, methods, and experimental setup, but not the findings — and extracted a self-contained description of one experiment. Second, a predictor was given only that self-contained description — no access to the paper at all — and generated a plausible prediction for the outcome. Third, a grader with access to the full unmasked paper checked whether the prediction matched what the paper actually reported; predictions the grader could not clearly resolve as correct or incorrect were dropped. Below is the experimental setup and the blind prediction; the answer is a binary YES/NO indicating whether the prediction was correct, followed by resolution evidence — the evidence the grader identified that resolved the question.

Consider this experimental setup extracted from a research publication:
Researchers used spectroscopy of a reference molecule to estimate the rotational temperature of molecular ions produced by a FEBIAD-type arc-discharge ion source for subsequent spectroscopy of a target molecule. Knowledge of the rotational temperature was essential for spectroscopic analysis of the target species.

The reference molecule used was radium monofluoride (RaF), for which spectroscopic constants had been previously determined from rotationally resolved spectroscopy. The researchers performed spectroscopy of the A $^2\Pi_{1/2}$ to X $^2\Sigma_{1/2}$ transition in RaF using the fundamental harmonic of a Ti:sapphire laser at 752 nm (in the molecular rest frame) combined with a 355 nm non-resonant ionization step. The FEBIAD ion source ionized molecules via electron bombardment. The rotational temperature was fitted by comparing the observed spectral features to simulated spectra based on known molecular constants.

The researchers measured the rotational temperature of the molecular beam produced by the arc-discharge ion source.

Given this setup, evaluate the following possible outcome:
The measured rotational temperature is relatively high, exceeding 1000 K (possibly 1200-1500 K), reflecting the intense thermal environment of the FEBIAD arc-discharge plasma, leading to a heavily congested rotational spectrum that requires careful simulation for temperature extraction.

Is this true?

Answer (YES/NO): YES